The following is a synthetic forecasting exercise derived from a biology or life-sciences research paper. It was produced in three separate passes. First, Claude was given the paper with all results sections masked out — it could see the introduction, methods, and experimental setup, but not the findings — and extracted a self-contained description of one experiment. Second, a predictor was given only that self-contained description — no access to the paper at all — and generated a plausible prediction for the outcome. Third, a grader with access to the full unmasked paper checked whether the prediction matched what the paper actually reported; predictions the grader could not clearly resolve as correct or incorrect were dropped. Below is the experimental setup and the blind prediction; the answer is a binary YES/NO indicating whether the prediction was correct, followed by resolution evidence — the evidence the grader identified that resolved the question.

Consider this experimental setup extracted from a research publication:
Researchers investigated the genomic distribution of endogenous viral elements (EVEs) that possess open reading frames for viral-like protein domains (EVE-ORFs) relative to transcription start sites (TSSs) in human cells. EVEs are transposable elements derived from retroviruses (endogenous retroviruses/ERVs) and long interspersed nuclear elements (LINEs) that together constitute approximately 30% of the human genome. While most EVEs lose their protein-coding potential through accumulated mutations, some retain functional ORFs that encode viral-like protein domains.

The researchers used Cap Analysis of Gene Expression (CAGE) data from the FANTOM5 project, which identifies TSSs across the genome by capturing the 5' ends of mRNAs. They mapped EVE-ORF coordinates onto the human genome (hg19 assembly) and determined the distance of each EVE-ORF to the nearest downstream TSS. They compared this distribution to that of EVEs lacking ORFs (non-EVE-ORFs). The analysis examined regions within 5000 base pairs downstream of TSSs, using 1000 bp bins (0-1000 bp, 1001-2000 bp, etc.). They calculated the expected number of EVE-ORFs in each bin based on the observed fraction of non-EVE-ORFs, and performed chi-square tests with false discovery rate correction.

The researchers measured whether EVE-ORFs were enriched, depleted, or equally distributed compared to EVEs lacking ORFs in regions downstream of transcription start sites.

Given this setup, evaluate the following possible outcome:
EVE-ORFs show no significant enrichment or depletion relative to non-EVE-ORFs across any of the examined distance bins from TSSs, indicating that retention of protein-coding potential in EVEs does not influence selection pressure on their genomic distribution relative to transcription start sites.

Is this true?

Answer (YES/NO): NO